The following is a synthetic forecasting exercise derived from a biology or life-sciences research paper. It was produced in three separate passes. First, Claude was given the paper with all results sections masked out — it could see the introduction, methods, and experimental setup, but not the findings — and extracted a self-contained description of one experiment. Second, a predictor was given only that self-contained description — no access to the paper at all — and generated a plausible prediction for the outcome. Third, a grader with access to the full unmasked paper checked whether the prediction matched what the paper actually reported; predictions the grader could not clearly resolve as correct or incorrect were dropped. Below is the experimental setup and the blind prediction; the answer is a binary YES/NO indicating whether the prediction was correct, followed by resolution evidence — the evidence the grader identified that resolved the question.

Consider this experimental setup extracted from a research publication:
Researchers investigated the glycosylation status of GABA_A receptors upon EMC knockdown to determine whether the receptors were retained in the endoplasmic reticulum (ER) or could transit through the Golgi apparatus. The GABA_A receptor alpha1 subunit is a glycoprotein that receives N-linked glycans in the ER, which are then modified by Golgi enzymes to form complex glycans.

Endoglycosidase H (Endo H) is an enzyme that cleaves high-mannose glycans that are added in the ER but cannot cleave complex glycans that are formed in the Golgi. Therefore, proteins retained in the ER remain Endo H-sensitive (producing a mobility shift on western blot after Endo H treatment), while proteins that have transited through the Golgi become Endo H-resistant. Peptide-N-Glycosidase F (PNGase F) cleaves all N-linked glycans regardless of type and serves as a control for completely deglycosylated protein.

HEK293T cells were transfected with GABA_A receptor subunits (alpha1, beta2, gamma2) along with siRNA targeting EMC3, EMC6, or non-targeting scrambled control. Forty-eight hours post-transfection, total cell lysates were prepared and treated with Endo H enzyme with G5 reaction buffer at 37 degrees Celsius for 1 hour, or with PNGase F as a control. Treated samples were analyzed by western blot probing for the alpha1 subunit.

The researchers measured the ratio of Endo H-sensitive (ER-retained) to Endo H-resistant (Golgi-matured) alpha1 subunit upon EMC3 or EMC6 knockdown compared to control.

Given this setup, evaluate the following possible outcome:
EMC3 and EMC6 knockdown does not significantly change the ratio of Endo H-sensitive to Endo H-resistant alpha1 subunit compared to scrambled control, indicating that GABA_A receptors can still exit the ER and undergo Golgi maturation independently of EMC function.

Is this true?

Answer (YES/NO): NO